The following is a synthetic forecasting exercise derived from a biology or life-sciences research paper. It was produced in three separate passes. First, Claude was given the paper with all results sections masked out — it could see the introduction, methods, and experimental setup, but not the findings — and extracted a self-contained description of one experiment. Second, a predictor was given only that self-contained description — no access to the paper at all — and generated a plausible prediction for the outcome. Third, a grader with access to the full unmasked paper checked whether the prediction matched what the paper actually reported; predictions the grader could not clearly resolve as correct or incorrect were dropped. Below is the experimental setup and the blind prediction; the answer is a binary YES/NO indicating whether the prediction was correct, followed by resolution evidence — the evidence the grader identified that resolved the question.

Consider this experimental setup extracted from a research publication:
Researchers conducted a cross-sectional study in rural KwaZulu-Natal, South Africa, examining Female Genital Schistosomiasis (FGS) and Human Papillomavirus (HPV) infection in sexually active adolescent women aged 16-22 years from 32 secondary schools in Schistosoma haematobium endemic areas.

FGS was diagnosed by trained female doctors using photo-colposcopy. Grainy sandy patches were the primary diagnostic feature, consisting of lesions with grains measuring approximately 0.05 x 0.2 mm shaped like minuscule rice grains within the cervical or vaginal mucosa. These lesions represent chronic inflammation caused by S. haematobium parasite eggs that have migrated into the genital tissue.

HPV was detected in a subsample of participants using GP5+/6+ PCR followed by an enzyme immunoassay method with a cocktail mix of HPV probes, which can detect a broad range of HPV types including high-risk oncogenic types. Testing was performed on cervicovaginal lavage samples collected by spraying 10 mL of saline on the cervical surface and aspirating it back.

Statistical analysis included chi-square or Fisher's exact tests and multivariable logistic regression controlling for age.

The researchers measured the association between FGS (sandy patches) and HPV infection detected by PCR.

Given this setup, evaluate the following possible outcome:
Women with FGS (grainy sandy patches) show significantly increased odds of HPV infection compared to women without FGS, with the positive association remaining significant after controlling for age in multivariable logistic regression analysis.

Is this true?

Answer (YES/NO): YES